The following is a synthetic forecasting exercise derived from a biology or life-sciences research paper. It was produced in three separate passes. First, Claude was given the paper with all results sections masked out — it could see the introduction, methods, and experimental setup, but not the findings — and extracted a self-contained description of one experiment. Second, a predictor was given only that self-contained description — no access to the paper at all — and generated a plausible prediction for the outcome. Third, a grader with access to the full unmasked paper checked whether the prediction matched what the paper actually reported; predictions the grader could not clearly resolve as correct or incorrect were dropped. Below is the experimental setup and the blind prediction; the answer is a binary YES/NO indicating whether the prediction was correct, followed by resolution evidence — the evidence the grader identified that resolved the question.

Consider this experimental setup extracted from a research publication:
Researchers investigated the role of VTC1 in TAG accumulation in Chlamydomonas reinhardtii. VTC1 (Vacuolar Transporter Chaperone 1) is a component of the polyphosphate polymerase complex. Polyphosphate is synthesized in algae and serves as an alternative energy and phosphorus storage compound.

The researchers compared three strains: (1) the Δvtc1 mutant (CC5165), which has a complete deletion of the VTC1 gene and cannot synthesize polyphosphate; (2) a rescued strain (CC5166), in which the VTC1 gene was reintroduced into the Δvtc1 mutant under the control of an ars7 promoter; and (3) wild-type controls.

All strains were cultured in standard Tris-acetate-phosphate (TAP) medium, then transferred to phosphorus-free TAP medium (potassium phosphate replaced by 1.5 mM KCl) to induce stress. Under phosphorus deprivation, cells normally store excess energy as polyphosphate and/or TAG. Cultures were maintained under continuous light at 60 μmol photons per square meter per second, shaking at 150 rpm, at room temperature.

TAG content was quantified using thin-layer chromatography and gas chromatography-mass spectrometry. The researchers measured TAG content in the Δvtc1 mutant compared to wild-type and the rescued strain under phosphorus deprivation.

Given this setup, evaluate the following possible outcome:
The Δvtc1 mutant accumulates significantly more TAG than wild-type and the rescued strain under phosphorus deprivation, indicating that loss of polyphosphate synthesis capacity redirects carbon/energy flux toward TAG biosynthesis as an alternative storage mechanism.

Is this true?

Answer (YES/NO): YES